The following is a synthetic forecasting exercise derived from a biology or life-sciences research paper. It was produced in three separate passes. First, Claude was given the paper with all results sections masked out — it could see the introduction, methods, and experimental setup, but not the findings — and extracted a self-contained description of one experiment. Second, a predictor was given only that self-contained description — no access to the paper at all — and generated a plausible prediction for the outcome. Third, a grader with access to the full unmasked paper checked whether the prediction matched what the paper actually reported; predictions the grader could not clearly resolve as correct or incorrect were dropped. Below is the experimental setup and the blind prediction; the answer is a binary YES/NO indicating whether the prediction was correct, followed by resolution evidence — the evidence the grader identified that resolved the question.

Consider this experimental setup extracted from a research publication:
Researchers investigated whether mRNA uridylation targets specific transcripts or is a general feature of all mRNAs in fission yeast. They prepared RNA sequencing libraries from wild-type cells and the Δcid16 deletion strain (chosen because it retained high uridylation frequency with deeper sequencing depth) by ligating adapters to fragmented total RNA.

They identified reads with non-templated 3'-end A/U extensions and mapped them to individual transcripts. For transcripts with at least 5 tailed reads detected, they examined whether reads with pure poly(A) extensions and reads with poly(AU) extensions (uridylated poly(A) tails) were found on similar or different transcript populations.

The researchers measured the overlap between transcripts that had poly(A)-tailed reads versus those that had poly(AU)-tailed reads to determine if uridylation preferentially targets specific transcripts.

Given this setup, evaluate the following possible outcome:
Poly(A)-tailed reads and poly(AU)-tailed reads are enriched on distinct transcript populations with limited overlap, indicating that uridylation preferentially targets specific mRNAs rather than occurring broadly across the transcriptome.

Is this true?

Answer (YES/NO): NO